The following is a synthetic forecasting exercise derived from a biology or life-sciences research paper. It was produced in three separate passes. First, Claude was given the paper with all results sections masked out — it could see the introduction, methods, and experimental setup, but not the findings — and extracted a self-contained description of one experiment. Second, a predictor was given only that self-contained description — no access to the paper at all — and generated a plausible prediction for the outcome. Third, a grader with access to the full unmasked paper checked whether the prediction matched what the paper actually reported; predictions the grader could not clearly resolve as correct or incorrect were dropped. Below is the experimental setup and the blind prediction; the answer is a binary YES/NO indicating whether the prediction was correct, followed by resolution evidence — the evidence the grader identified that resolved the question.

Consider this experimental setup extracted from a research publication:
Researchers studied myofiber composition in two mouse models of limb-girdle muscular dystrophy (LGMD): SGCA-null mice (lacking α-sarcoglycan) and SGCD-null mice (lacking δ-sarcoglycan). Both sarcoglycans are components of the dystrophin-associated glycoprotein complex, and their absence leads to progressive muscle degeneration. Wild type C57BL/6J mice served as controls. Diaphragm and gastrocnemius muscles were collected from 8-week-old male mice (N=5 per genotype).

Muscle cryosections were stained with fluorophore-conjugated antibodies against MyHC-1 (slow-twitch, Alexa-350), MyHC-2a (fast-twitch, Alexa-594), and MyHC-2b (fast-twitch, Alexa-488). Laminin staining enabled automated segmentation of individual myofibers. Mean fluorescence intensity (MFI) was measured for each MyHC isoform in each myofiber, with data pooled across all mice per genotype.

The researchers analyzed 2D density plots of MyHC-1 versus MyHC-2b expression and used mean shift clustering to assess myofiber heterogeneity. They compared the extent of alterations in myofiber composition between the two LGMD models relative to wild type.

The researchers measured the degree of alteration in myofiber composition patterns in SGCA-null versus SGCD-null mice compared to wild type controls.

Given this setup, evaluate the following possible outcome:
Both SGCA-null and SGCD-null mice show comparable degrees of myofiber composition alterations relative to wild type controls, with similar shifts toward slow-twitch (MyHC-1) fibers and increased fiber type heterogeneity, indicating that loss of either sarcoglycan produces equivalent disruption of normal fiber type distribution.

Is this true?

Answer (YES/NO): NO